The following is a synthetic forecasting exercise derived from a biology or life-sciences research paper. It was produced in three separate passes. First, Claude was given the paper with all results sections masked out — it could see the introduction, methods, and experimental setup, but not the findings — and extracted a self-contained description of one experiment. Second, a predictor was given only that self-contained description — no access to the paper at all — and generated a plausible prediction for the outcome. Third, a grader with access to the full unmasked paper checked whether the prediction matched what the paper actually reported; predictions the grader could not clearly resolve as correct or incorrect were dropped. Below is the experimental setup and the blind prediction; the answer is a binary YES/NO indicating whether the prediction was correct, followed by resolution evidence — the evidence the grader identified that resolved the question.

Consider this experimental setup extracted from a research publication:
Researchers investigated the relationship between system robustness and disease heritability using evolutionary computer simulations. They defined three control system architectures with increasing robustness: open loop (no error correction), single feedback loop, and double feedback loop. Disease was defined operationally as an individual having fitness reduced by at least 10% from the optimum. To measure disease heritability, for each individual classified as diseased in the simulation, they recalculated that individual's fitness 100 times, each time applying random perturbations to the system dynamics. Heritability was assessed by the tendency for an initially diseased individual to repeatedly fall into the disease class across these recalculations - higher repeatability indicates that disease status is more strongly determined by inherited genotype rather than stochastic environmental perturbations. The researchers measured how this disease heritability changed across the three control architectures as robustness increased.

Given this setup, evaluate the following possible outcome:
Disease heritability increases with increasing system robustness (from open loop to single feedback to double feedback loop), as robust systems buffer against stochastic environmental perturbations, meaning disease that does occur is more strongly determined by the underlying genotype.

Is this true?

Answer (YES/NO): YES